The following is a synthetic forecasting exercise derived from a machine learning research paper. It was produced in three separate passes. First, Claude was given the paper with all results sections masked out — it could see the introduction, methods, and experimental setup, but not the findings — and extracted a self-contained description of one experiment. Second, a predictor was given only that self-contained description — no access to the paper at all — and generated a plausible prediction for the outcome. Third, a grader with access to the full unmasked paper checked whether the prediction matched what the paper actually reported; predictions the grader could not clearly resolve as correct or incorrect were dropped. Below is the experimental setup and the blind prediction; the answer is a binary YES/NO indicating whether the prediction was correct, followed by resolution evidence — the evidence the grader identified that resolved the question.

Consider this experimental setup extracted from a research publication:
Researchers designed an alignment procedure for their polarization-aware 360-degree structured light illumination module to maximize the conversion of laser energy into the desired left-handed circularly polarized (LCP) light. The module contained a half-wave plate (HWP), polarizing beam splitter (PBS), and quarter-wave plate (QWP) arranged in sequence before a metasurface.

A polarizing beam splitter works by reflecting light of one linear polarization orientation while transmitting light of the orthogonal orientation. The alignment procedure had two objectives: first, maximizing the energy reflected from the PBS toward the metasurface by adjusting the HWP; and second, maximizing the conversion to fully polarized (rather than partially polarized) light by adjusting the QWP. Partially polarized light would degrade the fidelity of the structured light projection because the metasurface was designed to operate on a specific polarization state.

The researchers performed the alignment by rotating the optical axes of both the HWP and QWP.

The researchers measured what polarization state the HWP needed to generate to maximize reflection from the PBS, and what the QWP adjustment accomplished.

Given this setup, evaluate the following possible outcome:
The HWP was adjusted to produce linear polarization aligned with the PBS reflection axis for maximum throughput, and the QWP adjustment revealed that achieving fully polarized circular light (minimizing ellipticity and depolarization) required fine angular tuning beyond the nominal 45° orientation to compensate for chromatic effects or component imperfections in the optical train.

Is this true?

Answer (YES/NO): NO